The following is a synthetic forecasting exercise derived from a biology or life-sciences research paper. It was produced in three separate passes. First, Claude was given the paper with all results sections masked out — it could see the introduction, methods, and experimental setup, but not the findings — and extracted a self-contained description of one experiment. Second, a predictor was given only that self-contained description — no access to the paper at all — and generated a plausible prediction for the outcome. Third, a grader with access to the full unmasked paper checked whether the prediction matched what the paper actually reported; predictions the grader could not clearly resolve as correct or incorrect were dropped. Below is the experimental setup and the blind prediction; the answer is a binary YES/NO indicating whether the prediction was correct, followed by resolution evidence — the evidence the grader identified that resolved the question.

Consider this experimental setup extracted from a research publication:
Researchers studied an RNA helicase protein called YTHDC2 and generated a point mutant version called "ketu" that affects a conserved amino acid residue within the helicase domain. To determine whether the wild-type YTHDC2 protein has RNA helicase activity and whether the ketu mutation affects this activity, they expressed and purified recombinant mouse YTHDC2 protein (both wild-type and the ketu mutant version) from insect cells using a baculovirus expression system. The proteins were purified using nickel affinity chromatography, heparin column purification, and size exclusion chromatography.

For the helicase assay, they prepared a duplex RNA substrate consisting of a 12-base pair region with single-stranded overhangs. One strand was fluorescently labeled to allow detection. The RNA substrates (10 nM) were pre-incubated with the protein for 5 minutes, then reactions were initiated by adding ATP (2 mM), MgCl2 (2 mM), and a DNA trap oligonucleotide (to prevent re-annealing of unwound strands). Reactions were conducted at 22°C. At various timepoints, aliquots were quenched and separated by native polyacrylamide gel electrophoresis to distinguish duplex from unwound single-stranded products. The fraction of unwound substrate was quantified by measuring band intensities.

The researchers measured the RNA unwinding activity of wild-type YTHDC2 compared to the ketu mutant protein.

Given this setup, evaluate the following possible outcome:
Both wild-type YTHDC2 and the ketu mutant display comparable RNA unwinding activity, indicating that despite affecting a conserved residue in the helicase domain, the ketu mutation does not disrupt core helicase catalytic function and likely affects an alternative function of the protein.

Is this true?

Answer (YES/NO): NO